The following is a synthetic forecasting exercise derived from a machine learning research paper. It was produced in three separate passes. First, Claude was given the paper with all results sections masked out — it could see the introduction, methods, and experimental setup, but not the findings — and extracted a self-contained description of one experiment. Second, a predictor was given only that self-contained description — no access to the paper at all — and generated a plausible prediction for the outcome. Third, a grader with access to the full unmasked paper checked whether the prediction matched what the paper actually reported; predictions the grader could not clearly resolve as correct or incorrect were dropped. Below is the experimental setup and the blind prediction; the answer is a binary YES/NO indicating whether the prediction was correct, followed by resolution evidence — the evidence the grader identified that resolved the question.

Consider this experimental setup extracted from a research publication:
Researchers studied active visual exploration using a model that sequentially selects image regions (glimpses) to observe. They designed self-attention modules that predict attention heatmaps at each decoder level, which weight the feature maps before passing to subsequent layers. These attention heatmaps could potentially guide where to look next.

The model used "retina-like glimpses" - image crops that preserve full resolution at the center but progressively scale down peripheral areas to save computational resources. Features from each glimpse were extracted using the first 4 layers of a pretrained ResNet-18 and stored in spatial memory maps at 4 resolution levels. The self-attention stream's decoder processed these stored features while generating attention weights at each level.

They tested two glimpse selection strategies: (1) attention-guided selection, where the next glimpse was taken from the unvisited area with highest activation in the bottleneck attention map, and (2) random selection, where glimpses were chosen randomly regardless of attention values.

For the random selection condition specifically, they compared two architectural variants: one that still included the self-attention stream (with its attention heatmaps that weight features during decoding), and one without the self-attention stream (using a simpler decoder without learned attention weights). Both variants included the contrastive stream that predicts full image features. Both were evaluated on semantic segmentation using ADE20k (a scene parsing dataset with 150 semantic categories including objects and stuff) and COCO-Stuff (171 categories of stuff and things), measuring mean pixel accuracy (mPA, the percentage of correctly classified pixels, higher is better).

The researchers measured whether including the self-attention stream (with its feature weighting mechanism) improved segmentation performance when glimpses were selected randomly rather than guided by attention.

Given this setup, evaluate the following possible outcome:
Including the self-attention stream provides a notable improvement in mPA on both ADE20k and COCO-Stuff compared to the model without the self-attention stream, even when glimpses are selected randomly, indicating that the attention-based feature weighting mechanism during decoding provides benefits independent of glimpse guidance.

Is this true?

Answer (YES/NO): NO